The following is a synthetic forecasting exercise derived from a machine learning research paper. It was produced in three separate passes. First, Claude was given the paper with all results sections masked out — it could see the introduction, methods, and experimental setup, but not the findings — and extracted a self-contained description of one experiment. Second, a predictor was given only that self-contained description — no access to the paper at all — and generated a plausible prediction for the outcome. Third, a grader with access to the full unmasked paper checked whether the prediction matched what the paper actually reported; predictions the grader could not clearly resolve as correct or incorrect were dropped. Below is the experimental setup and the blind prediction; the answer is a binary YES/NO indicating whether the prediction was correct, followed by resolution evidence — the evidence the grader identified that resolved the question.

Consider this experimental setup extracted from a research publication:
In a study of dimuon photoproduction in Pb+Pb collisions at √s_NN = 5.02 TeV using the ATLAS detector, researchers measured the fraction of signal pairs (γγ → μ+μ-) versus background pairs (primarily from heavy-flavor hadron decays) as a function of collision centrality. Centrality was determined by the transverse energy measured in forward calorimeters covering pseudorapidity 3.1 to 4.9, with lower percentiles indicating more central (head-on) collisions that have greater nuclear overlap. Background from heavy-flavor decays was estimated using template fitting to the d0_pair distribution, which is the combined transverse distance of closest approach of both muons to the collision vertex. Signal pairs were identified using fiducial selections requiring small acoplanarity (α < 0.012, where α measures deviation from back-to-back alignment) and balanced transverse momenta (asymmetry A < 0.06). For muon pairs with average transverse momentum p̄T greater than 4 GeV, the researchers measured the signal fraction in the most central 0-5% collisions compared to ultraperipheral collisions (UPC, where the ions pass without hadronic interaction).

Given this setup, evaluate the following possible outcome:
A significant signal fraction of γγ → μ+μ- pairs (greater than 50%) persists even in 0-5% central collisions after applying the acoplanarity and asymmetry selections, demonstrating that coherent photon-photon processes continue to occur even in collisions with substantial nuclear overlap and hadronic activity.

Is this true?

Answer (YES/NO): NO